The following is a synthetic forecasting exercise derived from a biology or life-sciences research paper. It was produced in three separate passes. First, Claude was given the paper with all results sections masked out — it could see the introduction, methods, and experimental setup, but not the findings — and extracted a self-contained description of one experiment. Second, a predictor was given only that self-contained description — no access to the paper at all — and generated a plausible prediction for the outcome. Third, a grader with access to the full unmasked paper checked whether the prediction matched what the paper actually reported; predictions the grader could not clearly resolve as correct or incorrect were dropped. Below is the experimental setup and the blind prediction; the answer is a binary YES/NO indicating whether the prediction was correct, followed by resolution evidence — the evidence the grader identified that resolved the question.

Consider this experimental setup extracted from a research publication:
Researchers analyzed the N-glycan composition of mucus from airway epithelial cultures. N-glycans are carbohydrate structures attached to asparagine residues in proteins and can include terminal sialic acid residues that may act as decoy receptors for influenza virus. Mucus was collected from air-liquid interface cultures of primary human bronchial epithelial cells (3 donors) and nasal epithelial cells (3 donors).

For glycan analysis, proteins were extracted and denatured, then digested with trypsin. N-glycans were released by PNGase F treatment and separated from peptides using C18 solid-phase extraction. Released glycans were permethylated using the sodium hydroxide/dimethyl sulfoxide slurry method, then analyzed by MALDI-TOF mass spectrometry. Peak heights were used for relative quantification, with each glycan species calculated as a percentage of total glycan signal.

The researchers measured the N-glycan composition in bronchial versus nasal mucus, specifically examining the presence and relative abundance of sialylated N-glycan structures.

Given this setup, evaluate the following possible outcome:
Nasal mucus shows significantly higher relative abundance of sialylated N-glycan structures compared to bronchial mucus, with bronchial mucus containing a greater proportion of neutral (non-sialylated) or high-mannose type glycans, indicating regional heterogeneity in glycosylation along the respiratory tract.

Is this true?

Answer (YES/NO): NO